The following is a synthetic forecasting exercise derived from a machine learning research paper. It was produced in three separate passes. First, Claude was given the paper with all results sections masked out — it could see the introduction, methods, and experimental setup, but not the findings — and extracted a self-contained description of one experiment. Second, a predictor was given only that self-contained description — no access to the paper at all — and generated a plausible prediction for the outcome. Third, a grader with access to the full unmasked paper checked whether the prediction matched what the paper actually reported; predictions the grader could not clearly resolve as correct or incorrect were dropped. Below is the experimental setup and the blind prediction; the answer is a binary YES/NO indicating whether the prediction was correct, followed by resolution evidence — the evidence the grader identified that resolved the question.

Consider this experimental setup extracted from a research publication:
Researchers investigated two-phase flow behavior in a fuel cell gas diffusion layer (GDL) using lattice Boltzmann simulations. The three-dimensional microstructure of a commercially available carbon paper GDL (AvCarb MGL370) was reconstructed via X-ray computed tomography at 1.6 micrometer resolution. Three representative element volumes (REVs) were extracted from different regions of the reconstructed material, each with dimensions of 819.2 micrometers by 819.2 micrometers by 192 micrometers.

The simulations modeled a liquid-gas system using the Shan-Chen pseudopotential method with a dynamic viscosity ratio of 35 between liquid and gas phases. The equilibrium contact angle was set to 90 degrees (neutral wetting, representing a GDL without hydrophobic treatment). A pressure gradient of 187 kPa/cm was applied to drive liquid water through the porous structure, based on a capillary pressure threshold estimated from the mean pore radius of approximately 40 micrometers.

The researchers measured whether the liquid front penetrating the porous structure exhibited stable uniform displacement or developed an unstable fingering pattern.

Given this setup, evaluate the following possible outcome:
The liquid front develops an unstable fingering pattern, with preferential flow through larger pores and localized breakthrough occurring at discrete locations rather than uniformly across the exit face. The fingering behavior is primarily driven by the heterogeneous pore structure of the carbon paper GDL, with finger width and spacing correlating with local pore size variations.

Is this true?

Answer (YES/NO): YES